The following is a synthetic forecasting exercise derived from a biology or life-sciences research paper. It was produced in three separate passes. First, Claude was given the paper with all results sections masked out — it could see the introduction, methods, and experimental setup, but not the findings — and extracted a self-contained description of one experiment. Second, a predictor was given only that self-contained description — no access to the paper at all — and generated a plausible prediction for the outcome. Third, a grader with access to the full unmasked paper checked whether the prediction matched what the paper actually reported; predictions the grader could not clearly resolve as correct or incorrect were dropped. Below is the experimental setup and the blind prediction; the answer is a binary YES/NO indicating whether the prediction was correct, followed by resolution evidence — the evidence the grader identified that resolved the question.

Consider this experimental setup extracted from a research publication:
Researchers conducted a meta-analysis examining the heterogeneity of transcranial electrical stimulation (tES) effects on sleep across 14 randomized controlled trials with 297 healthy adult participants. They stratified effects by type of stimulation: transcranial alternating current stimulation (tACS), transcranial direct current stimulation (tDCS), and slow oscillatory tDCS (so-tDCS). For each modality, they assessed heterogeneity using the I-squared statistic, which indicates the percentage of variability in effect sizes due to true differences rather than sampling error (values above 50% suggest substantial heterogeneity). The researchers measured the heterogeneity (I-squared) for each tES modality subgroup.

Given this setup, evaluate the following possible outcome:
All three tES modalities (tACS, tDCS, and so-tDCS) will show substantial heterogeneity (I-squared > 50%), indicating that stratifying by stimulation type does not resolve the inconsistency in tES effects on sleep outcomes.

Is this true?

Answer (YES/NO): NO